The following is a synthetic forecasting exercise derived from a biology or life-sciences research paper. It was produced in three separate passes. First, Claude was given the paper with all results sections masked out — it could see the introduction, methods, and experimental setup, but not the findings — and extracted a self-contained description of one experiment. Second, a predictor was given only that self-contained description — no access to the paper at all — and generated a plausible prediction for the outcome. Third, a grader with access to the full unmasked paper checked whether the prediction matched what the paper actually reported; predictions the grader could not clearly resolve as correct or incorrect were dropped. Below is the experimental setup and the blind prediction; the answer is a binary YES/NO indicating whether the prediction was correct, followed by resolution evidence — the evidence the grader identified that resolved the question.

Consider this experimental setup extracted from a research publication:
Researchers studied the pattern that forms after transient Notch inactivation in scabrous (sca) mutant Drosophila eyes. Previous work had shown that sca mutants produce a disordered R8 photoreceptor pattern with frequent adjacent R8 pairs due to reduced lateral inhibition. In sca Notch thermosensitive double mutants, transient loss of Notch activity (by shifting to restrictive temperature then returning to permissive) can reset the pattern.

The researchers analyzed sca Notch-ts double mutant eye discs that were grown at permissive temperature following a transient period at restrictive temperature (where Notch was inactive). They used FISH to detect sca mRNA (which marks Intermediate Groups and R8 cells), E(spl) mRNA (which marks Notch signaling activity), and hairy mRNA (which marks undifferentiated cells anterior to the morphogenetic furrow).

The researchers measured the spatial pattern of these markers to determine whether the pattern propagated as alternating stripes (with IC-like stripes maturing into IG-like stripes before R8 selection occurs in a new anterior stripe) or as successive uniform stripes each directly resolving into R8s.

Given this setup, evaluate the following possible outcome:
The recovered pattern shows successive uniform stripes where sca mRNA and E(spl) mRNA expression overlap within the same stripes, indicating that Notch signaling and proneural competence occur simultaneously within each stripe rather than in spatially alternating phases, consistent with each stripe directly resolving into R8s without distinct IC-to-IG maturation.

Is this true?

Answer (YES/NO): NO